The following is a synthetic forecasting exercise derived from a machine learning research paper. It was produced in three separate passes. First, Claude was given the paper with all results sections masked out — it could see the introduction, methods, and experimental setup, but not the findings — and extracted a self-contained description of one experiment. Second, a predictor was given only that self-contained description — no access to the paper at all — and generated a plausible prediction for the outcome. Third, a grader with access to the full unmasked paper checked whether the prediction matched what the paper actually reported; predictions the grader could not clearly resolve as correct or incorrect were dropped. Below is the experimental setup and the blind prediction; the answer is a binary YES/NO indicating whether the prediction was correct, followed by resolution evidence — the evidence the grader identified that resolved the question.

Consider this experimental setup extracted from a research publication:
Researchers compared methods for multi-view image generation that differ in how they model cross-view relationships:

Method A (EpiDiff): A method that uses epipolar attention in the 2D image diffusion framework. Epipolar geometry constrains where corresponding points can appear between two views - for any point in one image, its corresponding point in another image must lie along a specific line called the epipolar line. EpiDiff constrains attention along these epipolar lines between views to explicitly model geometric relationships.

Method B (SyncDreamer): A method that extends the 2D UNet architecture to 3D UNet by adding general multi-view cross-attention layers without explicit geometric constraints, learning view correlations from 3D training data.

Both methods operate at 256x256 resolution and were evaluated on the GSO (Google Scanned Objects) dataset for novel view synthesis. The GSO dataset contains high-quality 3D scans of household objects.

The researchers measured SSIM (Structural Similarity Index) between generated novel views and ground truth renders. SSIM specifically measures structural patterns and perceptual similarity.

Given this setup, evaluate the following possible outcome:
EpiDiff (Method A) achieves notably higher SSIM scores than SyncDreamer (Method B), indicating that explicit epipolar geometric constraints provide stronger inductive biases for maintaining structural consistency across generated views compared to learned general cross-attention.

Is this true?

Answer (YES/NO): YES